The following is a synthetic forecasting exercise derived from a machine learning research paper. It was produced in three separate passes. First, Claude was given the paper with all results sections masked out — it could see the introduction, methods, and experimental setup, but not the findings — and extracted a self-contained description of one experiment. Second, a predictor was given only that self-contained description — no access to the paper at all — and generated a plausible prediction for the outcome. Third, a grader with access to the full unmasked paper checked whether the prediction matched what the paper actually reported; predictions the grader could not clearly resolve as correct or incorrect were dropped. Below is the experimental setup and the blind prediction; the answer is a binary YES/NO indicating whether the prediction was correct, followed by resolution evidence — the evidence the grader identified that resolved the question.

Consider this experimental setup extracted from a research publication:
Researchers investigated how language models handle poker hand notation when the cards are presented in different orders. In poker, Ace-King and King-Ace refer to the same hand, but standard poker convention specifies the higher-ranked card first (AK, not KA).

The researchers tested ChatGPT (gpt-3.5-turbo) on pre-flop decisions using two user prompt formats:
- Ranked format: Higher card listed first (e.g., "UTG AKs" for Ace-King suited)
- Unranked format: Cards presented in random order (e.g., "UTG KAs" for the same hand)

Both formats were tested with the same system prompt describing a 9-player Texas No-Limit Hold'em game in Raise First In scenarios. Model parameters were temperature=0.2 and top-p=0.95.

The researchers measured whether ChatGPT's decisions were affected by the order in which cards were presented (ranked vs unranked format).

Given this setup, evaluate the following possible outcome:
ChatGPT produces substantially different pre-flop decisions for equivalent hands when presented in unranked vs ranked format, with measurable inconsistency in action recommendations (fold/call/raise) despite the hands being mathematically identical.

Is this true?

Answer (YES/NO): YES